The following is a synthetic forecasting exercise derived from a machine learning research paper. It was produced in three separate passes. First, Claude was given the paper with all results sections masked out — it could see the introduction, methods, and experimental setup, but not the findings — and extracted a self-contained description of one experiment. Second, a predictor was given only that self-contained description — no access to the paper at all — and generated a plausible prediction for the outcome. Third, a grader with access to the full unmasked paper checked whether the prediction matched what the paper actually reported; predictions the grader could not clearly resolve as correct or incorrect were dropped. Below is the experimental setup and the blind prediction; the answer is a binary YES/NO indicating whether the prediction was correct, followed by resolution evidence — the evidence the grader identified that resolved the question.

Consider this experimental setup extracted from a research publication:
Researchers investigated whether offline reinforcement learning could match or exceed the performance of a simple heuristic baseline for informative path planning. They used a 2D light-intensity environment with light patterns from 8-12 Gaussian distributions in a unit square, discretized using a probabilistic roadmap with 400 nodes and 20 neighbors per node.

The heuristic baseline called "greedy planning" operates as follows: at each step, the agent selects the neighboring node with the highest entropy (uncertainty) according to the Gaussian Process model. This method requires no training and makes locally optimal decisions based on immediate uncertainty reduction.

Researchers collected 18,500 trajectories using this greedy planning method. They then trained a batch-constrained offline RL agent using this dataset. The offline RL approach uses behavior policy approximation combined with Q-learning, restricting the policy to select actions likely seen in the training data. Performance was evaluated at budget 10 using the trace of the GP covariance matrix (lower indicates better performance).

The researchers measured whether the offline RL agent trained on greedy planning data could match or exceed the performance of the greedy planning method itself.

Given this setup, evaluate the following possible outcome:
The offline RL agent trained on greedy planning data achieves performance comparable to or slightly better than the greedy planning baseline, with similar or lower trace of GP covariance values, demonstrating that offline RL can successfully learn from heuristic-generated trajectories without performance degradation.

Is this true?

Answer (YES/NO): NO